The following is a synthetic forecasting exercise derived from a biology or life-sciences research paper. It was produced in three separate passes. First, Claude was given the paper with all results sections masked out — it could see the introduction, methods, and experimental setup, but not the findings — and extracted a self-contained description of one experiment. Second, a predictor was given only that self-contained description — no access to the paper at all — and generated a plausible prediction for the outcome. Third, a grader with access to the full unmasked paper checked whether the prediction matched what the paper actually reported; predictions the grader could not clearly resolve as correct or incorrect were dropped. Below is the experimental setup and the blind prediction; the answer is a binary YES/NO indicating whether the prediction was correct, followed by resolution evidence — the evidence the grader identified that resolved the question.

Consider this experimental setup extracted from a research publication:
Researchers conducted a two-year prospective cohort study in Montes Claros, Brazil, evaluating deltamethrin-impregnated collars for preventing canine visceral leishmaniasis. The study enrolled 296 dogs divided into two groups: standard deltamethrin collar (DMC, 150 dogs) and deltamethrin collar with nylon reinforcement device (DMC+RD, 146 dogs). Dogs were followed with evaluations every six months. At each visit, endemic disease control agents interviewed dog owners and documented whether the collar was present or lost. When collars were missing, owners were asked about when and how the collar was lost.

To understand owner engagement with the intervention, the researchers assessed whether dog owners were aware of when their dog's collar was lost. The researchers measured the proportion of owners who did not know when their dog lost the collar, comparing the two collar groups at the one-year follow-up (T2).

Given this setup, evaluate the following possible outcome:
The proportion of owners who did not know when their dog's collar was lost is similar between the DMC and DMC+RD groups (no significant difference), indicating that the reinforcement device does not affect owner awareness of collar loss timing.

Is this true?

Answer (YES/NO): NO